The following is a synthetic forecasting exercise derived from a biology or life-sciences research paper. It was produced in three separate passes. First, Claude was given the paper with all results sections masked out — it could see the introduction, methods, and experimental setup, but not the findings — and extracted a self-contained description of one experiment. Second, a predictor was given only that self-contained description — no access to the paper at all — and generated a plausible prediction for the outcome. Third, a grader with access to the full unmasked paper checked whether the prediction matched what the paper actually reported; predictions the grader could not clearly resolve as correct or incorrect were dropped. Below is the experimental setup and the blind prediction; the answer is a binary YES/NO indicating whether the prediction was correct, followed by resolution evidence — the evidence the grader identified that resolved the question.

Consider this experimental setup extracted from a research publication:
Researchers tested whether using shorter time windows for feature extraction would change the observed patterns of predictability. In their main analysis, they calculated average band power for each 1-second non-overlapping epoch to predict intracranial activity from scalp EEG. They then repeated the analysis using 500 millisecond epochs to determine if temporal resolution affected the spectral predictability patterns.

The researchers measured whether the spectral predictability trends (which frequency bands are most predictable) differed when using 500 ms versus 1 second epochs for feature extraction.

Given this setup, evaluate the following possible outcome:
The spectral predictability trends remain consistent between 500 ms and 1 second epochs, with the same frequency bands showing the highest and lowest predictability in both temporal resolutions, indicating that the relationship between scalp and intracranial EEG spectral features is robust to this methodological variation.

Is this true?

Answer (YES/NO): YES